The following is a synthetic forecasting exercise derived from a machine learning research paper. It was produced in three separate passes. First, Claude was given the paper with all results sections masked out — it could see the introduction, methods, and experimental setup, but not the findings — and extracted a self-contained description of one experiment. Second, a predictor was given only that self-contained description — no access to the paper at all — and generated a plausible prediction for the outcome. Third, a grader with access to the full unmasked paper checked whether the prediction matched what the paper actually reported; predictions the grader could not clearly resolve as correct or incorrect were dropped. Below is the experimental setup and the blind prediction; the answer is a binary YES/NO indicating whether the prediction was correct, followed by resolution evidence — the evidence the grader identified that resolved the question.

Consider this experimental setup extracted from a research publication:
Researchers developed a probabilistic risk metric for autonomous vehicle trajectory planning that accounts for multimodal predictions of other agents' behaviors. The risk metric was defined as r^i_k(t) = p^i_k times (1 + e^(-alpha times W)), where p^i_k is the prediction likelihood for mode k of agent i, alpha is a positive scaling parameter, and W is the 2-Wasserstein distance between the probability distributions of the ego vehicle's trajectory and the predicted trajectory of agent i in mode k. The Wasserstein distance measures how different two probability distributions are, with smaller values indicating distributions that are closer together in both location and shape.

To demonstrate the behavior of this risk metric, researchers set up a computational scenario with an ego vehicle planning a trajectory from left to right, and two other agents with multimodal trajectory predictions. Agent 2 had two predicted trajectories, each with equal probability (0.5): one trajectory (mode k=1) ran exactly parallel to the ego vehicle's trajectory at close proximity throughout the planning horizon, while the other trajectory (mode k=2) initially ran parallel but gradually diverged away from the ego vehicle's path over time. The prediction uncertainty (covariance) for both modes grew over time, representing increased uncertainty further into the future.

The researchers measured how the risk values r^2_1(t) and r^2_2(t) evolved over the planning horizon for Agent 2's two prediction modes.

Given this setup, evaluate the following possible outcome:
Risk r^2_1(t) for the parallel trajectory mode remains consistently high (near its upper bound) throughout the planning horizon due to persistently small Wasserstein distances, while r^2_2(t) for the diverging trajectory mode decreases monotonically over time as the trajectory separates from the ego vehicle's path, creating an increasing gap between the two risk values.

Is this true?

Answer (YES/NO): YES